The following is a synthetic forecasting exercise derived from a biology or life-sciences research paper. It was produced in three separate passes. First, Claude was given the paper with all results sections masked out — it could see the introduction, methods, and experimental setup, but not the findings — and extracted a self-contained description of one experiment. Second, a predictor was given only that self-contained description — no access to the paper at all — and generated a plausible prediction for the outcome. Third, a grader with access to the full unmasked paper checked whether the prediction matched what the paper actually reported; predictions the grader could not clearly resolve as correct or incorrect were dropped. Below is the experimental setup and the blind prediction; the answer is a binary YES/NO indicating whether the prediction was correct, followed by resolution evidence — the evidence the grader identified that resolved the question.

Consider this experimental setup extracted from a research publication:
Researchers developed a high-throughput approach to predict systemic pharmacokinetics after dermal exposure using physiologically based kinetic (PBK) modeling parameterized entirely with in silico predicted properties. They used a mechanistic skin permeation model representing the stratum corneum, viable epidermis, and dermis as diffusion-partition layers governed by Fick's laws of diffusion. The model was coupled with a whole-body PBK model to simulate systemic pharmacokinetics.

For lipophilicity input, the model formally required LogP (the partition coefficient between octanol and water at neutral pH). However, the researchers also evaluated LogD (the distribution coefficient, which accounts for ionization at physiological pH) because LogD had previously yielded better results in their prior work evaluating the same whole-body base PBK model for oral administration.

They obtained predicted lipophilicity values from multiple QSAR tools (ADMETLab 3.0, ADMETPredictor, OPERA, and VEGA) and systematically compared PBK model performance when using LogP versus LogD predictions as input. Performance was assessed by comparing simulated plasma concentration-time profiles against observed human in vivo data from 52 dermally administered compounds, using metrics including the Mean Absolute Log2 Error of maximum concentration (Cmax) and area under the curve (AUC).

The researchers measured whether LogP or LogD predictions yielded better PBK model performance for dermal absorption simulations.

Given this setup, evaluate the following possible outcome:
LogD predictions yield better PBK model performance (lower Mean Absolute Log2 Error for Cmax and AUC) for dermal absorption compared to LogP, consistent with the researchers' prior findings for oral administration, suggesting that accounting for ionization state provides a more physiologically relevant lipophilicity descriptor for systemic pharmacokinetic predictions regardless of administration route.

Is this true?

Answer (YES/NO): NO